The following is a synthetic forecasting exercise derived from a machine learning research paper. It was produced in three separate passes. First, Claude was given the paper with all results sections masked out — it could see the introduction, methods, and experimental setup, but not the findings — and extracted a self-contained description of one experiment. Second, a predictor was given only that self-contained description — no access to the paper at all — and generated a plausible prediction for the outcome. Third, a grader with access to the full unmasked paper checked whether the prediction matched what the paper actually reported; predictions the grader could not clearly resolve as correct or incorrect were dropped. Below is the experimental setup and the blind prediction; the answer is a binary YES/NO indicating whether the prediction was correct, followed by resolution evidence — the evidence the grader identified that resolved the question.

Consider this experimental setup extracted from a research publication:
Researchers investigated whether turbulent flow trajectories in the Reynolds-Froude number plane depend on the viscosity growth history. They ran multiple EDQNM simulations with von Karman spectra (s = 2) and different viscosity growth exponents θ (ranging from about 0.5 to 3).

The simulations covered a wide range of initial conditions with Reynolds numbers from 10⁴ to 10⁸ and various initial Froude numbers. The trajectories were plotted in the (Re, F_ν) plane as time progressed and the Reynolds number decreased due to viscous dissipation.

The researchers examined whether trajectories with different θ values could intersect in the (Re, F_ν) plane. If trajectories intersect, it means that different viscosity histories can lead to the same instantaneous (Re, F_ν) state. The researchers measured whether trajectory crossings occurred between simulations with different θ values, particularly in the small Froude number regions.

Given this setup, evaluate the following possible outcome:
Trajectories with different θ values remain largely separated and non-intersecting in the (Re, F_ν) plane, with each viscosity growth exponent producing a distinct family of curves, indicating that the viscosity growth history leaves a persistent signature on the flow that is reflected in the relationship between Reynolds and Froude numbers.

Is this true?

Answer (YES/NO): NO